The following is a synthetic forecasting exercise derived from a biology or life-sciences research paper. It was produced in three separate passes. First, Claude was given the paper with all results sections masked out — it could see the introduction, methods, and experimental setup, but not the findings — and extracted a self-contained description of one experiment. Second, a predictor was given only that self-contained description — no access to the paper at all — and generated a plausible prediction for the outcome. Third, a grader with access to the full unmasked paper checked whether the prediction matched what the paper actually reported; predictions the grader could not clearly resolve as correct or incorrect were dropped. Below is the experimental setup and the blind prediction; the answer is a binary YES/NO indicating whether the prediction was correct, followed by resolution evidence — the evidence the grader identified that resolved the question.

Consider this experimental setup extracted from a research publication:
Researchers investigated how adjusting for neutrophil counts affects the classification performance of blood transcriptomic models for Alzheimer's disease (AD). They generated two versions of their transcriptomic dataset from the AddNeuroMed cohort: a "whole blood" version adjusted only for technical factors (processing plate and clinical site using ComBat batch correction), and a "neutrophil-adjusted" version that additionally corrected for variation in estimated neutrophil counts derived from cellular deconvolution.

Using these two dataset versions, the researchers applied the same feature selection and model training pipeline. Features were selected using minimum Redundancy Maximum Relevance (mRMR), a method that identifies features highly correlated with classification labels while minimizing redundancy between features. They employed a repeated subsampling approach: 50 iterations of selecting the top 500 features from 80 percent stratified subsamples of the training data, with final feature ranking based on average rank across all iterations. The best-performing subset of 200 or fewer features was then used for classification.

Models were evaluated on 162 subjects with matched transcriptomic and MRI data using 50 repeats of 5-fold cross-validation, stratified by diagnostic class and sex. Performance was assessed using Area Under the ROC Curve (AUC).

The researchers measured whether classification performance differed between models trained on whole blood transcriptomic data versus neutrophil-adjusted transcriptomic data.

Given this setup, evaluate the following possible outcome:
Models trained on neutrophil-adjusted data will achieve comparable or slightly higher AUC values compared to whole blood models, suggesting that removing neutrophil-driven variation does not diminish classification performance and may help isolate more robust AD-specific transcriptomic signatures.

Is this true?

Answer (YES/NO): NO